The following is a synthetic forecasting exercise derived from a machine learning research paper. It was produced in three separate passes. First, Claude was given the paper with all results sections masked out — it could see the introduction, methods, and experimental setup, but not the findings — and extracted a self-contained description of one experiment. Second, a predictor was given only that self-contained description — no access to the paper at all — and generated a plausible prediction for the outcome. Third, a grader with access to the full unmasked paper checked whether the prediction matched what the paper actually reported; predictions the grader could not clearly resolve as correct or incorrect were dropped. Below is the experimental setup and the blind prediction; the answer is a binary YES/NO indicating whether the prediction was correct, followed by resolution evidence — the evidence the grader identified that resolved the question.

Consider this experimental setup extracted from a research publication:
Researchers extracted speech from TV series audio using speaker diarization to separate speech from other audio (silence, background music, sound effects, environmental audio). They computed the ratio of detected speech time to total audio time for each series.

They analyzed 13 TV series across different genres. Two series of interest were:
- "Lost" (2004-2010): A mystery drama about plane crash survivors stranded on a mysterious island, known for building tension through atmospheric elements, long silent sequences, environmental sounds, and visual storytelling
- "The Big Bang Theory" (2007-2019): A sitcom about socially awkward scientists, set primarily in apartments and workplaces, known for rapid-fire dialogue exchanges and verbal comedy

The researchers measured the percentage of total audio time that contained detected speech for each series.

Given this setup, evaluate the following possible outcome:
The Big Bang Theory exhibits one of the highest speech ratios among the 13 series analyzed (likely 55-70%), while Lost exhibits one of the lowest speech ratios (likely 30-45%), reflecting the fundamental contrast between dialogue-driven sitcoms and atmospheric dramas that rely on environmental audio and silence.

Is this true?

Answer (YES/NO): YES